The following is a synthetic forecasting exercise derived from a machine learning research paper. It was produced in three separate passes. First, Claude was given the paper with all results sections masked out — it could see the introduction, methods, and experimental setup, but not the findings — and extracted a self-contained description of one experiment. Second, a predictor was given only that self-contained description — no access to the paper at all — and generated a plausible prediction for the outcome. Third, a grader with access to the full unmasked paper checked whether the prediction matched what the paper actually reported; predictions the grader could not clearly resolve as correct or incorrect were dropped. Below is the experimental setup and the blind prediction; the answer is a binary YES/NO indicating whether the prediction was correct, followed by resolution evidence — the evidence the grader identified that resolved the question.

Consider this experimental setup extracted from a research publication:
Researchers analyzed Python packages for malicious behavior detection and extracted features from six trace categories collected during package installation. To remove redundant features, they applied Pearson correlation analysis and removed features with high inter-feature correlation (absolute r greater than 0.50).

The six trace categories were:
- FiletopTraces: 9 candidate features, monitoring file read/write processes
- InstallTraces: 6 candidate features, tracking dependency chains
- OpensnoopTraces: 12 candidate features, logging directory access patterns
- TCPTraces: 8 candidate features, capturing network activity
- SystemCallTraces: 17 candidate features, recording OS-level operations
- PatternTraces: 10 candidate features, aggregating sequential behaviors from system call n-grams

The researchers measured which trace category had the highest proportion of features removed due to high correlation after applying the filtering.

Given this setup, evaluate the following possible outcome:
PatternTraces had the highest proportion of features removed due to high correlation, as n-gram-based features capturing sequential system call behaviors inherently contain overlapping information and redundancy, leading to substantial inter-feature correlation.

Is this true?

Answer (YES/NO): NO